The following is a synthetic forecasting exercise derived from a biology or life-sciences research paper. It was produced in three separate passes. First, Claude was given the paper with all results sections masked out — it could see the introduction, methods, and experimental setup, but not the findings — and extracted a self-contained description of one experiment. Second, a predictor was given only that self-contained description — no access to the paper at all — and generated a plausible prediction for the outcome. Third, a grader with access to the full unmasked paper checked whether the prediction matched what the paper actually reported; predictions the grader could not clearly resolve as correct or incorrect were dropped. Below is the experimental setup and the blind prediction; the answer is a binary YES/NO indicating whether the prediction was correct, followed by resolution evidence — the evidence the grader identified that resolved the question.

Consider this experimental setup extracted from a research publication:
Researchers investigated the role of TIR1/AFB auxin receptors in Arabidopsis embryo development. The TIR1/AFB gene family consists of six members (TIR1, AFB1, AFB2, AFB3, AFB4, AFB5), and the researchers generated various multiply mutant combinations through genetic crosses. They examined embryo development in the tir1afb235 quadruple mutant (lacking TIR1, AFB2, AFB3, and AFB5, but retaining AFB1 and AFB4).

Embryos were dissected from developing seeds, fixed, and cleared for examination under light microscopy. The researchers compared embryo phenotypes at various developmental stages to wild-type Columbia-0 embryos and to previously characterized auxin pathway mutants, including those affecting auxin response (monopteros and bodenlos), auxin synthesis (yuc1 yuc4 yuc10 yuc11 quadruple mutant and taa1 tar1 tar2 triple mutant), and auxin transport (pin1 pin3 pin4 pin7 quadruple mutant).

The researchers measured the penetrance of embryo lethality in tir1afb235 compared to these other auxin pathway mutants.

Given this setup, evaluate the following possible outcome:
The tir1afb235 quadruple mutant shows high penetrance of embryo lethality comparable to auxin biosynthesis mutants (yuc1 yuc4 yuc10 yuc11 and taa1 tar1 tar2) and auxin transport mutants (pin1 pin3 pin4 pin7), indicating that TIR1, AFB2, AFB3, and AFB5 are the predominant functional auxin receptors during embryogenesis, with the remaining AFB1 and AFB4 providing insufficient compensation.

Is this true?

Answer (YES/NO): NO